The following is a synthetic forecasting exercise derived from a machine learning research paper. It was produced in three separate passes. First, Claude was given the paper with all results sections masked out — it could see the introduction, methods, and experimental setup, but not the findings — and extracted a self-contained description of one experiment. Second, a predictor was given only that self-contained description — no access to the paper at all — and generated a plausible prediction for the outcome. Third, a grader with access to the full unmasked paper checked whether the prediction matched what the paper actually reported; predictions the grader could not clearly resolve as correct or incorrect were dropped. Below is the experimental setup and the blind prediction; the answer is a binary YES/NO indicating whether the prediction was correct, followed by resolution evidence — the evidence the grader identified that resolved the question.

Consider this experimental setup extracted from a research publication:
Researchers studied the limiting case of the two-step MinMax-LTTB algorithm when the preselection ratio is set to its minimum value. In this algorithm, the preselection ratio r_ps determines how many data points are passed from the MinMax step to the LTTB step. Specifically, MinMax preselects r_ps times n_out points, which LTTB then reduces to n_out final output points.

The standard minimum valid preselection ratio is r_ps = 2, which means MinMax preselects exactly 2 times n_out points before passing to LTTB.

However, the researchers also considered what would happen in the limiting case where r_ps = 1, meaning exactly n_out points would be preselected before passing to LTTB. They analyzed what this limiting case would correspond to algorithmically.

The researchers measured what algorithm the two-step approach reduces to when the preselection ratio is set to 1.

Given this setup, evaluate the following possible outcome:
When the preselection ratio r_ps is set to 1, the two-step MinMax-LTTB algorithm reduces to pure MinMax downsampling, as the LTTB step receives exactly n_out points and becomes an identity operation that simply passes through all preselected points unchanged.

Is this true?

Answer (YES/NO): YES